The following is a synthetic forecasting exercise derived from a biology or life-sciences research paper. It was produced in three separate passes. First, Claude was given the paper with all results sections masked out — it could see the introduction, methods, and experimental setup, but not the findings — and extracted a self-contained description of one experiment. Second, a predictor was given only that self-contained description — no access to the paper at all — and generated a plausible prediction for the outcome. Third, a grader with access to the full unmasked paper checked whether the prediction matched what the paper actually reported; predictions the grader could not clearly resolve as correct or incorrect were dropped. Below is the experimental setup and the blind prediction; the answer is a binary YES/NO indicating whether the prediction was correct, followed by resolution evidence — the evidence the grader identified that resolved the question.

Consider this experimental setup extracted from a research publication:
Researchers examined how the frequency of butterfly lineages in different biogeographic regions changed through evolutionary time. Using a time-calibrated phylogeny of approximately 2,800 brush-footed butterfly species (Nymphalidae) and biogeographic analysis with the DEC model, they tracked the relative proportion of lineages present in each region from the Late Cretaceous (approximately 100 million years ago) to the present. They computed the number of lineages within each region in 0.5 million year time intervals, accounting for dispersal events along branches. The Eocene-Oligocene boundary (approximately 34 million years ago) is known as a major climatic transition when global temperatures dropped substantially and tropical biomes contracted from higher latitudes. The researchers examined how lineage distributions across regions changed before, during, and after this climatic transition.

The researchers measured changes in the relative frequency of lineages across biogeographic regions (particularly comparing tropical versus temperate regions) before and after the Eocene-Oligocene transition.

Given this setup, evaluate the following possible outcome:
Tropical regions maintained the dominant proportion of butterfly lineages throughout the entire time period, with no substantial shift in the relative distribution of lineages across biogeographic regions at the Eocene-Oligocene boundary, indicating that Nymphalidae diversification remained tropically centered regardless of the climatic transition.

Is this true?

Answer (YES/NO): NO